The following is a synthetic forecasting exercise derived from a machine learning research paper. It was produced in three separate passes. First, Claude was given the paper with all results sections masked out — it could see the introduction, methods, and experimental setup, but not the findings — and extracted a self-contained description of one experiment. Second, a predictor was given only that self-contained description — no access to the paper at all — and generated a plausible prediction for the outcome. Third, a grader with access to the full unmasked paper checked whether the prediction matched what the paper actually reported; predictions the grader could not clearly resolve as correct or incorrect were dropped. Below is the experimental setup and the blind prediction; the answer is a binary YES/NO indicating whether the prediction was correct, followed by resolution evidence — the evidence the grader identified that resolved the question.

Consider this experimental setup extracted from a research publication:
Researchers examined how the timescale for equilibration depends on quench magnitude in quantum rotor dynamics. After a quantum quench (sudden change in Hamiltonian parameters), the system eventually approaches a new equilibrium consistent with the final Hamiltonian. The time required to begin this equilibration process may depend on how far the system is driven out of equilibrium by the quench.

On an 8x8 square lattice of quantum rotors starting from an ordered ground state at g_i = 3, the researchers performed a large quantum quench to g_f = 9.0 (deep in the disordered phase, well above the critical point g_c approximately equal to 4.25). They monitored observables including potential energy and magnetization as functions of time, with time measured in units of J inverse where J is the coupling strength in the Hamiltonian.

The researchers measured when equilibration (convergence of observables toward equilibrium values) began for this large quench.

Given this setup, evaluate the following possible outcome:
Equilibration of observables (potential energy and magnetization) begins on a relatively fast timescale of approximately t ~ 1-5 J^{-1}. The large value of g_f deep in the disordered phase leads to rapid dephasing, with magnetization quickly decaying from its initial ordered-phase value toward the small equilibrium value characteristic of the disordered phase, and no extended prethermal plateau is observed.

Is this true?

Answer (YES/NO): NO